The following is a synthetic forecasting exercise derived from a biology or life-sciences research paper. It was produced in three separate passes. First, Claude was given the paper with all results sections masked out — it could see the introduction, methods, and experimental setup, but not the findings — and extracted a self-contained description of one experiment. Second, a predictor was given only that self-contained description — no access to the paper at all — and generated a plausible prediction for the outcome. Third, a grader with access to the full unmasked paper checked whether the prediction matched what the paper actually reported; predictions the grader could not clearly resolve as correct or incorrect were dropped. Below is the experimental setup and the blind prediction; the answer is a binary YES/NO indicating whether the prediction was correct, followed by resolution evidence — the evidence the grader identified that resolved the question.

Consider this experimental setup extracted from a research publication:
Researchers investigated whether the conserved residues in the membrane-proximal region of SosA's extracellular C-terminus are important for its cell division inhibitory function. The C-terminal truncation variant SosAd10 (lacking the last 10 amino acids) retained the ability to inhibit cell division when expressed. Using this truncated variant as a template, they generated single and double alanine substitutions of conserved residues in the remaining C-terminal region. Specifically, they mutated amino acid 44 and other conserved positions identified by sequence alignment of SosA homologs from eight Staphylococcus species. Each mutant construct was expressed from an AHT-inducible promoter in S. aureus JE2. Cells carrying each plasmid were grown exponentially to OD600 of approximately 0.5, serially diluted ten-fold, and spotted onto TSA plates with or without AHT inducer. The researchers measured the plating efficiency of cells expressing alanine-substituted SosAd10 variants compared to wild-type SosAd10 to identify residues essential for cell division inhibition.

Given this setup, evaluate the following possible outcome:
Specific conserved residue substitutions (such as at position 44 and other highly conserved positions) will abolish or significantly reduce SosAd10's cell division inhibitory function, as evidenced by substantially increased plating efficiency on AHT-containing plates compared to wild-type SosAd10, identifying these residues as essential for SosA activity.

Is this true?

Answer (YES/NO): YES